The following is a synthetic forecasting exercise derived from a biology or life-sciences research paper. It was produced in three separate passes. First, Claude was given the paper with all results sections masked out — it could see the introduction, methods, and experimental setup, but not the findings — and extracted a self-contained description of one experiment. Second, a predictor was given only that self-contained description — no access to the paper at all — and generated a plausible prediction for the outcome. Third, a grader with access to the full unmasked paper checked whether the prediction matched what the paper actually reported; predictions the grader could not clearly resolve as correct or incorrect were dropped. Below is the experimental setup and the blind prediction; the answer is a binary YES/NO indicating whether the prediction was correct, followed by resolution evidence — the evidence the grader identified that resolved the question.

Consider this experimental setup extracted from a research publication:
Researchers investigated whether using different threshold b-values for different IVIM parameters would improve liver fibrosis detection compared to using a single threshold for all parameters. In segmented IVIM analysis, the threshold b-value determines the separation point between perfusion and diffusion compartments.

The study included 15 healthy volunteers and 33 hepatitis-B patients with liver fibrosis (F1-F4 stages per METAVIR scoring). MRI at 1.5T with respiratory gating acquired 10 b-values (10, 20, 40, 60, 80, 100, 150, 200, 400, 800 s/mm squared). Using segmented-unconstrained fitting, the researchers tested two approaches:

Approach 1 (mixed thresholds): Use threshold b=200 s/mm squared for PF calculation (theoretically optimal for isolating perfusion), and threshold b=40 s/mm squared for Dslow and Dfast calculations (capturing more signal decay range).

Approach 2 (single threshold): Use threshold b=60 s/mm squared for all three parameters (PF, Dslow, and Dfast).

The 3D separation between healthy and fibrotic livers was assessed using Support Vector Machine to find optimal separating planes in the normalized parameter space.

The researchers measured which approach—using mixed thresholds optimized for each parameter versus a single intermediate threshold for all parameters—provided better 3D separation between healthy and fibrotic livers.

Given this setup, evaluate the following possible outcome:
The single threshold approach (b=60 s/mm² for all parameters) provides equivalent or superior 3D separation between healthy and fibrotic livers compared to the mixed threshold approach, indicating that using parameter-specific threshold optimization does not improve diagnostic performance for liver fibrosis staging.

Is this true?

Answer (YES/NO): YES